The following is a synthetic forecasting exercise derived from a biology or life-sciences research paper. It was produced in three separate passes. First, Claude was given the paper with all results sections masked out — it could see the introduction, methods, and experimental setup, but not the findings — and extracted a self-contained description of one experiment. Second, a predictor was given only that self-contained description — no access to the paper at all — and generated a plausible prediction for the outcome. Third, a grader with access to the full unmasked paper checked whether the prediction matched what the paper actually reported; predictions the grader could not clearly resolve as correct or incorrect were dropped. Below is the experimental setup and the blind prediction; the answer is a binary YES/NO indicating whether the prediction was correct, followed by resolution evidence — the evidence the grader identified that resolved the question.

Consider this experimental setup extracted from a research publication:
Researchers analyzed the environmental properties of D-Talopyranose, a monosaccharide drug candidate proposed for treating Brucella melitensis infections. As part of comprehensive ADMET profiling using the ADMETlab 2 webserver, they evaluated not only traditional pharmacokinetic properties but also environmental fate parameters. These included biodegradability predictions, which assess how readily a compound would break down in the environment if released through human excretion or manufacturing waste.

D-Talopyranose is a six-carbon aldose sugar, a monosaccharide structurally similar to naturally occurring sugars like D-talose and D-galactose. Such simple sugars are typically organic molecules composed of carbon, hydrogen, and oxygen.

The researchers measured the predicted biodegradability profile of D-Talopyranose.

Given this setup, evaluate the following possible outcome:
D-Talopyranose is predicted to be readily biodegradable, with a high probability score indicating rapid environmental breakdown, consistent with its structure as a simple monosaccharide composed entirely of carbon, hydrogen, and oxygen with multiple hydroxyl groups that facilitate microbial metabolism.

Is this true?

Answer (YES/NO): NO